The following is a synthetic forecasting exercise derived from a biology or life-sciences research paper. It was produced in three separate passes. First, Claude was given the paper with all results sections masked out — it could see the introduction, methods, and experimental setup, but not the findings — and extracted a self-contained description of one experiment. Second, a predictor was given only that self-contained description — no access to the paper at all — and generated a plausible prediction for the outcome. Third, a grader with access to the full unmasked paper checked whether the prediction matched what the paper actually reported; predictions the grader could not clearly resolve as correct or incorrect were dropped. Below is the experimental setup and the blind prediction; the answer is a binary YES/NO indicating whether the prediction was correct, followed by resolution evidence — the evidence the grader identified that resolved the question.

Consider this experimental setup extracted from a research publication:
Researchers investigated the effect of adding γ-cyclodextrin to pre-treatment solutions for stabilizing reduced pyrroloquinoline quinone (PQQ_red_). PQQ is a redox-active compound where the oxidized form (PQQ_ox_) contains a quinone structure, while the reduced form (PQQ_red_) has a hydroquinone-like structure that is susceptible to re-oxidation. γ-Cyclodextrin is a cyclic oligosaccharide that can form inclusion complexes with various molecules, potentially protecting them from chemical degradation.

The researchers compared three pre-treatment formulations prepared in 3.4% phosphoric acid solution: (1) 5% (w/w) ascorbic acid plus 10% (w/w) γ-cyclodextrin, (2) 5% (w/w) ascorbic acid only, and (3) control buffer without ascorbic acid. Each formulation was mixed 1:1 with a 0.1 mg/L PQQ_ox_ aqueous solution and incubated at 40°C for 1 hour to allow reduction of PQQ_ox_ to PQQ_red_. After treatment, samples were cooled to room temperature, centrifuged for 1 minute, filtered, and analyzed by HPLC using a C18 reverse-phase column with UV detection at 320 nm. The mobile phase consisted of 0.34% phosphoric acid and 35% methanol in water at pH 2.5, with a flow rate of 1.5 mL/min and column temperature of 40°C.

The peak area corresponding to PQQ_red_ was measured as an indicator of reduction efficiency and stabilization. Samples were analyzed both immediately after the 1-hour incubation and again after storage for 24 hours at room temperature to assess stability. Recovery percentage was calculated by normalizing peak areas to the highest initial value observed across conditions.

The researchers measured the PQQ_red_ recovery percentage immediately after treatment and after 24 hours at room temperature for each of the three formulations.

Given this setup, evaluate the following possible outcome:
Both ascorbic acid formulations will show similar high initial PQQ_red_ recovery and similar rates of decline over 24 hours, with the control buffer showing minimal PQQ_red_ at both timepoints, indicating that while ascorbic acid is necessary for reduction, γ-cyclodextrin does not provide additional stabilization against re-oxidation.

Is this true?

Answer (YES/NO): NO